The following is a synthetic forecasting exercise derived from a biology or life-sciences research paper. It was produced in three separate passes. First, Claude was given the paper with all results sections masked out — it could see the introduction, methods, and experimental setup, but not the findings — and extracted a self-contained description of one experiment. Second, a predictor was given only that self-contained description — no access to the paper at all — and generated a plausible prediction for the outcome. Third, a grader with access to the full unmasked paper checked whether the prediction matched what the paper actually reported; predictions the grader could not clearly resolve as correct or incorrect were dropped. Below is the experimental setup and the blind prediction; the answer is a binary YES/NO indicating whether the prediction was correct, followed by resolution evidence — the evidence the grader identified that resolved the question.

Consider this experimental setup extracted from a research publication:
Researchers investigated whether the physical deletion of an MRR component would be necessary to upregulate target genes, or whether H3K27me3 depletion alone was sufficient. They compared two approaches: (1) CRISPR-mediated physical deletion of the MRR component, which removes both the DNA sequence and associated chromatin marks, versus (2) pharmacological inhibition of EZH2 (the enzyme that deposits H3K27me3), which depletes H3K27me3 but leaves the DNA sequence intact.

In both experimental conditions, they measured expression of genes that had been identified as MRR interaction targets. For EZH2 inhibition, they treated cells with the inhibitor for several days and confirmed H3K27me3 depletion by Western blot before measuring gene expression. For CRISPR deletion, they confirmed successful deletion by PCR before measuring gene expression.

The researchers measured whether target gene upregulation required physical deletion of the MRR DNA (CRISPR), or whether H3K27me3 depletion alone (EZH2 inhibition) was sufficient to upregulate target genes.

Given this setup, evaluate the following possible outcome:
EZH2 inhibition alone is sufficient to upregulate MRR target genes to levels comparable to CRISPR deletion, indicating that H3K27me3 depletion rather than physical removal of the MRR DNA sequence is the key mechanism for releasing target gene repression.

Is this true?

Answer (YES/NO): YES